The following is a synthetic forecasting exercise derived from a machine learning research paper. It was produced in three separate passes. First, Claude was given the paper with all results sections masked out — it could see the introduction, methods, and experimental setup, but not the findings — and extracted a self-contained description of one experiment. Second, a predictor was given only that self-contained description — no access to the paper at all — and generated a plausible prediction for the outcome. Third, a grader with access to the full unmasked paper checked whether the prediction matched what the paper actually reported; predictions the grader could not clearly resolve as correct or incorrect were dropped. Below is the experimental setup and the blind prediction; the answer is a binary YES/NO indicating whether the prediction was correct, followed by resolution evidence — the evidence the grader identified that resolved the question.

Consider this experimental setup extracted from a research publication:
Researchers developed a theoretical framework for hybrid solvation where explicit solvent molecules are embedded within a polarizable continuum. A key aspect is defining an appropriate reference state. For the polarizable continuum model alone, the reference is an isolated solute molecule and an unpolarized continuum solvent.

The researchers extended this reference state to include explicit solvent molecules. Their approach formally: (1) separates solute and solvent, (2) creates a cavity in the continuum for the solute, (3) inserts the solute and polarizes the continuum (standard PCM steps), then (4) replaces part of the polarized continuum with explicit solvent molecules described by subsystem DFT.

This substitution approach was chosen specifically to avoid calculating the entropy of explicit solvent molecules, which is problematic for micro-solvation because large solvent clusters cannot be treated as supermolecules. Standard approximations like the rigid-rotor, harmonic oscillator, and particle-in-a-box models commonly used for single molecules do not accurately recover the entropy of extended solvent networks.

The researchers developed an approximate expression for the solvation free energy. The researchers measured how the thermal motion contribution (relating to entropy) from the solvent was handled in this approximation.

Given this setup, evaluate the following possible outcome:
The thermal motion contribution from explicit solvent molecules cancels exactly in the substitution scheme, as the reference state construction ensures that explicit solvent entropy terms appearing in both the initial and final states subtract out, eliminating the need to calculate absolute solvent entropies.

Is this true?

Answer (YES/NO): NO